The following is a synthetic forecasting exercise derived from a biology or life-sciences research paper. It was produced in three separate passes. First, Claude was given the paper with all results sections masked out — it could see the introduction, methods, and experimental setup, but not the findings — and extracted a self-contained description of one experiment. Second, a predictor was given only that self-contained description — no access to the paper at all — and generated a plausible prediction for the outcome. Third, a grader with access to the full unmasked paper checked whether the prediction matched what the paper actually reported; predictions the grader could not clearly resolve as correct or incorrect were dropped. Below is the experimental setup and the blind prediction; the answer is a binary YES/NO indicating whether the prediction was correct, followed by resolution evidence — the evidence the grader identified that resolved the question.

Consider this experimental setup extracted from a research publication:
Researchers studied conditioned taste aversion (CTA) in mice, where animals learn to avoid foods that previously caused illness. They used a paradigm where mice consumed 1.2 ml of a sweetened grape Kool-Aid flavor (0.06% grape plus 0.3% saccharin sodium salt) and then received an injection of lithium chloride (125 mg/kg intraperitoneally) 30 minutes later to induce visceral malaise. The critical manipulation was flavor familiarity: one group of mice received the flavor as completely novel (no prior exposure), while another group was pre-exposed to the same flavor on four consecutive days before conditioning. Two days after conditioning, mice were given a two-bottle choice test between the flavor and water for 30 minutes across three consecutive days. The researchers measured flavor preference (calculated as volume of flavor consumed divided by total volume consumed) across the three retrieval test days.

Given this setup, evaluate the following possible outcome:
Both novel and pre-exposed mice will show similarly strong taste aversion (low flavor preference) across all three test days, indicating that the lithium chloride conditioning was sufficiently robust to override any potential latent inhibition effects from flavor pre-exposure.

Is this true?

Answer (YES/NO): NO